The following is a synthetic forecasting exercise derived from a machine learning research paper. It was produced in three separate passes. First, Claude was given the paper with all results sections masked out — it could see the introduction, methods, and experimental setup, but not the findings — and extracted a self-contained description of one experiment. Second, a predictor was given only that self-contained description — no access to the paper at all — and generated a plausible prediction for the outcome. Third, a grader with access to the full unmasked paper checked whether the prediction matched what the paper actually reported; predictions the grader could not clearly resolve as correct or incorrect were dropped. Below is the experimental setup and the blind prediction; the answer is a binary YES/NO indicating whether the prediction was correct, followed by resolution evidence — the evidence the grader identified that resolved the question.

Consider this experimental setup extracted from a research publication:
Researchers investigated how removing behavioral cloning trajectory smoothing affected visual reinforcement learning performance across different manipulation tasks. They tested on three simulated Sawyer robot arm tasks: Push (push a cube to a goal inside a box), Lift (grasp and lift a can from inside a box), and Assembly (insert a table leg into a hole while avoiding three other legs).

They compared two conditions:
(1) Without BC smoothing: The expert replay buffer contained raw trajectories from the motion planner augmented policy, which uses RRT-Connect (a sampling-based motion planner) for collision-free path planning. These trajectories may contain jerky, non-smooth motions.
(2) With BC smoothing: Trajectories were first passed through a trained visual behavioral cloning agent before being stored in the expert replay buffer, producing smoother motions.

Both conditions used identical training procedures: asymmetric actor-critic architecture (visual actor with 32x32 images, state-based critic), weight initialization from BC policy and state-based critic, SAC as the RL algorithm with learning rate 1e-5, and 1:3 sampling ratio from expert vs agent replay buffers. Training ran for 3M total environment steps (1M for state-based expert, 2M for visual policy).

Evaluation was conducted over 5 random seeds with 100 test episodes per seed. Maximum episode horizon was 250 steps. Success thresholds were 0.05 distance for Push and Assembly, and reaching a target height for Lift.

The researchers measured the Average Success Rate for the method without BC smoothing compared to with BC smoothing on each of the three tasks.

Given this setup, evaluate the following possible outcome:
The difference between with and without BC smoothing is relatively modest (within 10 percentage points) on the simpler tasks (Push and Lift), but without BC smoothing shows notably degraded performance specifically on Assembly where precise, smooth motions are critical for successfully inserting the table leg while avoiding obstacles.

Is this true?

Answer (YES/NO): YES